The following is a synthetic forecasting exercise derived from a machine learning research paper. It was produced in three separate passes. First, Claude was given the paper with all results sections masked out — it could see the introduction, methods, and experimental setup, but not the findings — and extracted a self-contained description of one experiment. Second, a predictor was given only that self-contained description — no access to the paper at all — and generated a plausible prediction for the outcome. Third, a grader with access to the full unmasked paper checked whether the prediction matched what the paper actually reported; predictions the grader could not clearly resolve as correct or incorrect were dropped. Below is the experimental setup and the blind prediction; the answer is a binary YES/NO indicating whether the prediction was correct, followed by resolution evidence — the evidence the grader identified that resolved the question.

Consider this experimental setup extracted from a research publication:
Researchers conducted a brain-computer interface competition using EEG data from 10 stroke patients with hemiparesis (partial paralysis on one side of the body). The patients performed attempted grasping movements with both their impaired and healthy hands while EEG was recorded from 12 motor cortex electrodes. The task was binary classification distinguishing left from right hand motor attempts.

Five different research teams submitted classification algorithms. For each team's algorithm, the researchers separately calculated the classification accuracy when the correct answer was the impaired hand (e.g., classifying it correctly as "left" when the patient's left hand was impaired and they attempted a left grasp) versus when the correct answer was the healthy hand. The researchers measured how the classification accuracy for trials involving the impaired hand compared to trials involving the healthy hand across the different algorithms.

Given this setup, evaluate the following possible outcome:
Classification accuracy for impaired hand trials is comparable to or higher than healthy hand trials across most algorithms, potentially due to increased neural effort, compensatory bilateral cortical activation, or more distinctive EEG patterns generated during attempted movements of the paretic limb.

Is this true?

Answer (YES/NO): YES